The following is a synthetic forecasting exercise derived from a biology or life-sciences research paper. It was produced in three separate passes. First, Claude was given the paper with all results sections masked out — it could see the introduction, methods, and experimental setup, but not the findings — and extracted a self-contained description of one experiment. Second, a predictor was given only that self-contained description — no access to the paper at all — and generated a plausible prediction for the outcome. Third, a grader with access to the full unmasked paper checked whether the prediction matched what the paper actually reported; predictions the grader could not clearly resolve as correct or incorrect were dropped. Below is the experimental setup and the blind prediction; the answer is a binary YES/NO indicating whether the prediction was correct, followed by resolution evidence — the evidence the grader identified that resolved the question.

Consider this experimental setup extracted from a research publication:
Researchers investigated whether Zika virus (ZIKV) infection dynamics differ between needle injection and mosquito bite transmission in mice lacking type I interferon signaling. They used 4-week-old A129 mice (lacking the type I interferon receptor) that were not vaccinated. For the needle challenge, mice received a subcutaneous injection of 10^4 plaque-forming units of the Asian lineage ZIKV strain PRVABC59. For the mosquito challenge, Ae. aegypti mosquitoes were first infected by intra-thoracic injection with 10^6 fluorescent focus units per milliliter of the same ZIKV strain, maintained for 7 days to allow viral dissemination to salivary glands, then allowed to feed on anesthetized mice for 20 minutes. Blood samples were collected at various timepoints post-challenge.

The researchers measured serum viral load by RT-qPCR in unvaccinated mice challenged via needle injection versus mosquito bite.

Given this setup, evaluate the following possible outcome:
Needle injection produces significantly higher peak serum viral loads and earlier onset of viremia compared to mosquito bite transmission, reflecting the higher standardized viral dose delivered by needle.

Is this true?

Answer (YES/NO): NO